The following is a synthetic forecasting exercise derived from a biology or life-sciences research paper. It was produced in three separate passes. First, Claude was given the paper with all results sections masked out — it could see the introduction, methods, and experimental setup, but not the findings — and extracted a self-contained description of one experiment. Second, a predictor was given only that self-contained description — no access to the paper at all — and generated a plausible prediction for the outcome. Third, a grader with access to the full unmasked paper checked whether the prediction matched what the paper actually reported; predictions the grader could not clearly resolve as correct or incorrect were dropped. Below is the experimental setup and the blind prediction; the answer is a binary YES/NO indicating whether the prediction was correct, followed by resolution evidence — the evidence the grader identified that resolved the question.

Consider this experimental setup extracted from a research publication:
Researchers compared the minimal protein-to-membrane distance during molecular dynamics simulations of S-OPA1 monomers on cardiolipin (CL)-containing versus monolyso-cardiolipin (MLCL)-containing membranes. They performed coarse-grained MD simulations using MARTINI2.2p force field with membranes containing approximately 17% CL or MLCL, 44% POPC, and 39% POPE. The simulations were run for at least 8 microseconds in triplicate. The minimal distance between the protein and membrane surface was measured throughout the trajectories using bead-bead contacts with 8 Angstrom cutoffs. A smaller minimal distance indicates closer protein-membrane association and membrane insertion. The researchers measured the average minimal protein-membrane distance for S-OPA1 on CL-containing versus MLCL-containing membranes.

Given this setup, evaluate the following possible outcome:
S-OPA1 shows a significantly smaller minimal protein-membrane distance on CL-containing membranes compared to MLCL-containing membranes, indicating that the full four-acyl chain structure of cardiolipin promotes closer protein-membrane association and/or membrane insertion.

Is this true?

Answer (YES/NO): NO